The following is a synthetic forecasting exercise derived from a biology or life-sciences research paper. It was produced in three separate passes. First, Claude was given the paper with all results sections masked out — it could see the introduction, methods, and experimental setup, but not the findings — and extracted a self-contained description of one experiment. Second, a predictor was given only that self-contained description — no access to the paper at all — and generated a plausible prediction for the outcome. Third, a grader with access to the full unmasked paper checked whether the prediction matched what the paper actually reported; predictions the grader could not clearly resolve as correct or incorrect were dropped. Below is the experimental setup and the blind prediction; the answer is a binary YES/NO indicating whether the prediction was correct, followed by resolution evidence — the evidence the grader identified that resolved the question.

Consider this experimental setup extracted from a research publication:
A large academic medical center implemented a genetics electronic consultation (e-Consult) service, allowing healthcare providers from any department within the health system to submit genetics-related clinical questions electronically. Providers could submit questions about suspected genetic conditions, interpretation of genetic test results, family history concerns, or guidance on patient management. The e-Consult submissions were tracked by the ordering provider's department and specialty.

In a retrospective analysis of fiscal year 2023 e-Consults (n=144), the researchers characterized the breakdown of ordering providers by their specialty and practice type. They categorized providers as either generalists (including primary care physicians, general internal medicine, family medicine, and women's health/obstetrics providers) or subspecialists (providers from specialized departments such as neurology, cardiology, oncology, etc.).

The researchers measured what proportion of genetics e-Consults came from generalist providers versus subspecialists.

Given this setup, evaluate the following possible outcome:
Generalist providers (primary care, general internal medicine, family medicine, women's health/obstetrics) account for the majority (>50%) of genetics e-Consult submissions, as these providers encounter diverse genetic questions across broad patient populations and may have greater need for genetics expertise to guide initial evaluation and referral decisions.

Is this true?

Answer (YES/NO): NO